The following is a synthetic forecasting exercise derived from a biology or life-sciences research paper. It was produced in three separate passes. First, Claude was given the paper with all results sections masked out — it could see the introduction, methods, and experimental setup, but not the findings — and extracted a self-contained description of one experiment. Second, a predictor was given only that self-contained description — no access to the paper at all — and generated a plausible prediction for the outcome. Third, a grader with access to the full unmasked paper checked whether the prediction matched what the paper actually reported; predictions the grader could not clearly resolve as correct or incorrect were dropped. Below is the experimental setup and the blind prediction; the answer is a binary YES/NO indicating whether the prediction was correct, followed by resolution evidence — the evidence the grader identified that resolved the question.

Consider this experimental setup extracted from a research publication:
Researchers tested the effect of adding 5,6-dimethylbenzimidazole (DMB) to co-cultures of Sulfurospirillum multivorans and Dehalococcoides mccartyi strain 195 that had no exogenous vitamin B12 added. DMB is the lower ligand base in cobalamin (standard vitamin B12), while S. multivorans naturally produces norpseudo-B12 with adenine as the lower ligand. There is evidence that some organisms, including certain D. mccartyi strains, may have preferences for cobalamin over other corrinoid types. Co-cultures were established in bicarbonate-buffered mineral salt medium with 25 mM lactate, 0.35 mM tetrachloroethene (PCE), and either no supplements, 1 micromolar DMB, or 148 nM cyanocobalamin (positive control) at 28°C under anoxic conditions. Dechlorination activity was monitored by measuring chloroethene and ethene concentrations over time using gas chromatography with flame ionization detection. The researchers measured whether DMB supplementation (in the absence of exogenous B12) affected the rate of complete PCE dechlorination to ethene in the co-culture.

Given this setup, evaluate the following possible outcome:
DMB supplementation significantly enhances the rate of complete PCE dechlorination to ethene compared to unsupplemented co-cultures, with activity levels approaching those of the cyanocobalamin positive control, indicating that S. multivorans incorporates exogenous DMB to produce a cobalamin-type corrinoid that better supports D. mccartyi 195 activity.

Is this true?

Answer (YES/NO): NO